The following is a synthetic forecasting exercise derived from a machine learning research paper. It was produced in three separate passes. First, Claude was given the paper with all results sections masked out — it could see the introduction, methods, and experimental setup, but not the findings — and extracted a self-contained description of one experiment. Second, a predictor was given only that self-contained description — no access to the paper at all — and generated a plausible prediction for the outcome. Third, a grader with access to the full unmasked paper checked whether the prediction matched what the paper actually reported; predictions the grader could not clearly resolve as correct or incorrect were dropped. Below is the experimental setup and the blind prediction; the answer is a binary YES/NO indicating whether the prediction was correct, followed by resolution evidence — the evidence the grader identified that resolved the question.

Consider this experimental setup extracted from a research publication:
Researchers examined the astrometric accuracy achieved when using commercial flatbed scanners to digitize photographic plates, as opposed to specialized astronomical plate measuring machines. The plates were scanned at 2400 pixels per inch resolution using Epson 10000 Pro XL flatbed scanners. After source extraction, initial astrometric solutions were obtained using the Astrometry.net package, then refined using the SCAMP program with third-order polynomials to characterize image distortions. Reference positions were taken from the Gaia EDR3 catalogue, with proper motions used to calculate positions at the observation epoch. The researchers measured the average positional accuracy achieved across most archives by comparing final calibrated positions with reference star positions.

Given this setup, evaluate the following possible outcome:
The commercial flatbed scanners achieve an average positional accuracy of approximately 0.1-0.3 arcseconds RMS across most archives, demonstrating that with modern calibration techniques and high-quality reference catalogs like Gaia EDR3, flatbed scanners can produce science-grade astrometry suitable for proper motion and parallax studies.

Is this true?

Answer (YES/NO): NO